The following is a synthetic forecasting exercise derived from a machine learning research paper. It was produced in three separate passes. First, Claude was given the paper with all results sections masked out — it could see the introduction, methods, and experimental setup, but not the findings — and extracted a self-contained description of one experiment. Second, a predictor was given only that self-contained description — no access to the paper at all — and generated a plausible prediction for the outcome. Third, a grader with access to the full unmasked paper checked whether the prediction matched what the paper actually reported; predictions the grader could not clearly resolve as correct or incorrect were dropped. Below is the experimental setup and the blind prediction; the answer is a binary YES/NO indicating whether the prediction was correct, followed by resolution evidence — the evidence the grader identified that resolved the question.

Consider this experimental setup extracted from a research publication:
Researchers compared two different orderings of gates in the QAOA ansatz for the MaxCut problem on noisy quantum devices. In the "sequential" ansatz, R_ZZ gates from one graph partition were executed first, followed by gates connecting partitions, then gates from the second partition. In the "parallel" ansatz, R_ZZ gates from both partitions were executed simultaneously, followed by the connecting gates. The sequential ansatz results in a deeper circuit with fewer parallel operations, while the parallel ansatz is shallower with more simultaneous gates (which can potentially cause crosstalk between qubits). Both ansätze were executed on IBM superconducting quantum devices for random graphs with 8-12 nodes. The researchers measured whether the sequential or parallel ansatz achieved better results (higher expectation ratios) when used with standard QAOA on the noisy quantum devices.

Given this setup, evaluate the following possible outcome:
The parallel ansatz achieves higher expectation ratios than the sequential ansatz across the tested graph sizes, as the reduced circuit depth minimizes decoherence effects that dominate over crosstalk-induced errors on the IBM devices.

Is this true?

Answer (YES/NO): YES